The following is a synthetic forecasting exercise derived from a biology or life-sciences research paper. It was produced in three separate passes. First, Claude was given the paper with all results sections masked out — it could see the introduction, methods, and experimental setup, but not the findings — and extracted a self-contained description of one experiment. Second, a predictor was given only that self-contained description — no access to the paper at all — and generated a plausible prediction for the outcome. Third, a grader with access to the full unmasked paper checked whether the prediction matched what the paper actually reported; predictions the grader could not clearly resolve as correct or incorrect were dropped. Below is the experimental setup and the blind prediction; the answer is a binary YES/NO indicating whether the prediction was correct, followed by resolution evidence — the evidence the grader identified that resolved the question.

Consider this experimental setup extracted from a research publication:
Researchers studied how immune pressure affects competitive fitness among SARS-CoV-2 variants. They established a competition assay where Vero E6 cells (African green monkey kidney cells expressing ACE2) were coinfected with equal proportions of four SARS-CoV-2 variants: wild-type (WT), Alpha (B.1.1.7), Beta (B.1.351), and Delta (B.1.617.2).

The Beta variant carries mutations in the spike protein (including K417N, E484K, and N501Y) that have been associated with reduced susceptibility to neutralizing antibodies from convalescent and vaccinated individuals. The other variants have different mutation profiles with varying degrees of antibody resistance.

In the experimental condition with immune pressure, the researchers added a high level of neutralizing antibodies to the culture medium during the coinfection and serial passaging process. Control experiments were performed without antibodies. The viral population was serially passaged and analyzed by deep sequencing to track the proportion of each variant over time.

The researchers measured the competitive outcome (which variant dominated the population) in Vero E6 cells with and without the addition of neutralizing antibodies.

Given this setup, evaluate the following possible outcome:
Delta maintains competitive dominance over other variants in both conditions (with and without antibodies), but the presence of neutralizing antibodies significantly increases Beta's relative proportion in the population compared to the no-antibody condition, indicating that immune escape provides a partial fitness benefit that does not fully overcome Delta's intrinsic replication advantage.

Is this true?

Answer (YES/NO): NO